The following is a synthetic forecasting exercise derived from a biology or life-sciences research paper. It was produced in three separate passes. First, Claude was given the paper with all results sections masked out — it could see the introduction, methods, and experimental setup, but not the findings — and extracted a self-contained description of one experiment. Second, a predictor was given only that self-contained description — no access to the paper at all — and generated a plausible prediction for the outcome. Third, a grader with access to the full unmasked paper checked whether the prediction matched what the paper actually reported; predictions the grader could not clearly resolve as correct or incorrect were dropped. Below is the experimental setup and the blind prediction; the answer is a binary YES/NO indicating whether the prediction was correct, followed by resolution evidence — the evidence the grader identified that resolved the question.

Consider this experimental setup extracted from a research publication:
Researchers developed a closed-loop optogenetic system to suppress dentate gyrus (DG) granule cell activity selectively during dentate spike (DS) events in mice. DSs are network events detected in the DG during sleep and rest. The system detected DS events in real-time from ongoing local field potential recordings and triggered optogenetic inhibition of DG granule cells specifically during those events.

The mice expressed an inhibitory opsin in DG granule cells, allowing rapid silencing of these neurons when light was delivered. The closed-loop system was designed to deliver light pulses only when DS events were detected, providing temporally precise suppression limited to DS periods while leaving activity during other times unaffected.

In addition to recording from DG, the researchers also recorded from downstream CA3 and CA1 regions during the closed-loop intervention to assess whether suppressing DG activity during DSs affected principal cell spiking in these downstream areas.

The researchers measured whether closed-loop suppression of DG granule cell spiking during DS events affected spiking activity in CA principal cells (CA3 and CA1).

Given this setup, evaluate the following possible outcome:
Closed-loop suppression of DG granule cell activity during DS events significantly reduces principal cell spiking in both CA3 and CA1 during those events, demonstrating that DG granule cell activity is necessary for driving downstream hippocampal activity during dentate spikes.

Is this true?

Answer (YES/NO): YES